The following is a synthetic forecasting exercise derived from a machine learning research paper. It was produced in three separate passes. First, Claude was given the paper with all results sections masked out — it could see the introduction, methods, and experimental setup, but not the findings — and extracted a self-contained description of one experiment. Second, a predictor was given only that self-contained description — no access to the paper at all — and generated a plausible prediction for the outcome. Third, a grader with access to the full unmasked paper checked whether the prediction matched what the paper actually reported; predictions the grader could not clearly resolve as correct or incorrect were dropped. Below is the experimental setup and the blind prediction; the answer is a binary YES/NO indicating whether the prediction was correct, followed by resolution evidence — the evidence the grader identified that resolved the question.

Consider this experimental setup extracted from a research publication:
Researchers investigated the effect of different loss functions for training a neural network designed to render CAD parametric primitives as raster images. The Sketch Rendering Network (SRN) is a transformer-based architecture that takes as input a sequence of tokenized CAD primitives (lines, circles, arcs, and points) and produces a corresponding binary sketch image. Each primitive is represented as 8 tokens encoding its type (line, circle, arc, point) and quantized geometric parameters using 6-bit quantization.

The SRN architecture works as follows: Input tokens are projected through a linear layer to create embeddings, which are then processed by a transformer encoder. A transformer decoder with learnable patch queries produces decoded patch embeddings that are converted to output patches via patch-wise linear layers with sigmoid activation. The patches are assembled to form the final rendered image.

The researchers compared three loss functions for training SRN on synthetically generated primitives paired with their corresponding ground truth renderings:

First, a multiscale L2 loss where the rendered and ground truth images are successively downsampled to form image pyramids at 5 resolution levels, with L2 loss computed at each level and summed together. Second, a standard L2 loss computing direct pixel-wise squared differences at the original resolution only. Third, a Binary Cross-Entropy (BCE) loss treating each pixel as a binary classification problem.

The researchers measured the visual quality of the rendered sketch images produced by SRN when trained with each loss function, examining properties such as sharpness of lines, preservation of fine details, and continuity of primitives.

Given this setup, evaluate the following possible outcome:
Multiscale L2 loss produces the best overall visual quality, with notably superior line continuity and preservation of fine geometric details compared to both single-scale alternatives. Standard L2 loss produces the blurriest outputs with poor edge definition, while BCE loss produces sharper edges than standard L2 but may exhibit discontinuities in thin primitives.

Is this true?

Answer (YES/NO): NO